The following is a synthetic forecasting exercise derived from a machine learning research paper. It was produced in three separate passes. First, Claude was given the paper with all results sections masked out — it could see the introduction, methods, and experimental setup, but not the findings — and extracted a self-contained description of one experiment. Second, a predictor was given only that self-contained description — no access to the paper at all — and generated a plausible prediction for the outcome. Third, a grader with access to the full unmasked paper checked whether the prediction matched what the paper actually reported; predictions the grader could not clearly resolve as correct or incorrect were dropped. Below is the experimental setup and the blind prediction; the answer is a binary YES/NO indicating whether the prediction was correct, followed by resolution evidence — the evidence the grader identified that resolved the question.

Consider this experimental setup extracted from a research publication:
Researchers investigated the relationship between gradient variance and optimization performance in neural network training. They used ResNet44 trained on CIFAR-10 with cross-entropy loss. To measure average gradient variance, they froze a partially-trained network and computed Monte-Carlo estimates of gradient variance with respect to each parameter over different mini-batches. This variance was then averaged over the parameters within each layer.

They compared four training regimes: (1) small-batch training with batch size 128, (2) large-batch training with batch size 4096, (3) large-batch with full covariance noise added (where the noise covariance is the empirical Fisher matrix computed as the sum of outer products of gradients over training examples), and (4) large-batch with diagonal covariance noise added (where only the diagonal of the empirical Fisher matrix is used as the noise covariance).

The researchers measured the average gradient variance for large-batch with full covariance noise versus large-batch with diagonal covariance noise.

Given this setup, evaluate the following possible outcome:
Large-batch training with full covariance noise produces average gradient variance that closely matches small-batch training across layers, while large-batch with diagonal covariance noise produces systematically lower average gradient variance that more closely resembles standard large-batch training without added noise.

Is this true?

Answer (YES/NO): NO